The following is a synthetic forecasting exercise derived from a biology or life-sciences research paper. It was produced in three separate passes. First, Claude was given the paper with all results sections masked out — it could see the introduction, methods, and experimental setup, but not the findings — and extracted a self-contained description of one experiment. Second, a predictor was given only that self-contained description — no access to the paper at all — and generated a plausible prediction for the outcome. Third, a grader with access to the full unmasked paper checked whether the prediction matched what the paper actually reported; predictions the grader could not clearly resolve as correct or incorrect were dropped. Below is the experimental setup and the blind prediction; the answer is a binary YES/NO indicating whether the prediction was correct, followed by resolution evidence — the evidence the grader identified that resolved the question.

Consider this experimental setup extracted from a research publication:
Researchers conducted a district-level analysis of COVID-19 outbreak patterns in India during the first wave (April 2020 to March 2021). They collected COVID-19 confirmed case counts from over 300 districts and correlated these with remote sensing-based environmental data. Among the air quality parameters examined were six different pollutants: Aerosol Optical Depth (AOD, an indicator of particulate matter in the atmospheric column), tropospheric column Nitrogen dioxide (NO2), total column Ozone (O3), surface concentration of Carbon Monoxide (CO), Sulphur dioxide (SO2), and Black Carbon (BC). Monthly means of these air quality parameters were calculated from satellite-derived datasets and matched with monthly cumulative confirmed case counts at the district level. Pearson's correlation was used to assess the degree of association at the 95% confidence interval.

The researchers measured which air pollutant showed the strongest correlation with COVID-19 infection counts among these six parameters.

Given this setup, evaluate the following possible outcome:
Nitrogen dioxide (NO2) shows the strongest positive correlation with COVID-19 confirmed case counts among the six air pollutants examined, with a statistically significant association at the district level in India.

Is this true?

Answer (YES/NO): NO